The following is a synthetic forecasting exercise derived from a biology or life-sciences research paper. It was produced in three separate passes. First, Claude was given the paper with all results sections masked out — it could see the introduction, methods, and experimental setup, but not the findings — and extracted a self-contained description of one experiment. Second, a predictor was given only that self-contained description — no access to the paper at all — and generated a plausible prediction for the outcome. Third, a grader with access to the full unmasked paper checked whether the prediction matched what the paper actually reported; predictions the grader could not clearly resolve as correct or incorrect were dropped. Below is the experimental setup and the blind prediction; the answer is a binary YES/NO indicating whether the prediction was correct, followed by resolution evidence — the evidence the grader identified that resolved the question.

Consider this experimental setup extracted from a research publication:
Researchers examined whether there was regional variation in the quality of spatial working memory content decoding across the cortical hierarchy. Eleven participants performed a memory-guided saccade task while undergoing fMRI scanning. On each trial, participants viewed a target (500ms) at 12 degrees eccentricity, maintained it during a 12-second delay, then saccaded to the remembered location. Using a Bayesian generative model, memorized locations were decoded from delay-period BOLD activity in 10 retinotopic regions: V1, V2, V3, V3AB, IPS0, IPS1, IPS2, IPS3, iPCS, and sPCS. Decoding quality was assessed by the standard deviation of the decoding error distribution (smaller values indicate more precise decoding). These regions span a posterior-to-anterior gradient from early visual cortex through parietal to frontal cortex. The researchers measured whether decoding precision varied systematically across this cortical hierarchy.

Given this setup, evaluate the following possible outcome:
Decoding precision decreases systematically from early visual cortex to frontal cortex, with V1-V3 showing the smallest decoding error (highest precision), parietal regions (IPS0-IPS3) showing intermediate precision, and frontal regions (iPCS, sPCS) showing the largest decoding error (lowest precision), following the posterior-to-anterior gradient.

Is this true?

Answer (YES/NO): NO